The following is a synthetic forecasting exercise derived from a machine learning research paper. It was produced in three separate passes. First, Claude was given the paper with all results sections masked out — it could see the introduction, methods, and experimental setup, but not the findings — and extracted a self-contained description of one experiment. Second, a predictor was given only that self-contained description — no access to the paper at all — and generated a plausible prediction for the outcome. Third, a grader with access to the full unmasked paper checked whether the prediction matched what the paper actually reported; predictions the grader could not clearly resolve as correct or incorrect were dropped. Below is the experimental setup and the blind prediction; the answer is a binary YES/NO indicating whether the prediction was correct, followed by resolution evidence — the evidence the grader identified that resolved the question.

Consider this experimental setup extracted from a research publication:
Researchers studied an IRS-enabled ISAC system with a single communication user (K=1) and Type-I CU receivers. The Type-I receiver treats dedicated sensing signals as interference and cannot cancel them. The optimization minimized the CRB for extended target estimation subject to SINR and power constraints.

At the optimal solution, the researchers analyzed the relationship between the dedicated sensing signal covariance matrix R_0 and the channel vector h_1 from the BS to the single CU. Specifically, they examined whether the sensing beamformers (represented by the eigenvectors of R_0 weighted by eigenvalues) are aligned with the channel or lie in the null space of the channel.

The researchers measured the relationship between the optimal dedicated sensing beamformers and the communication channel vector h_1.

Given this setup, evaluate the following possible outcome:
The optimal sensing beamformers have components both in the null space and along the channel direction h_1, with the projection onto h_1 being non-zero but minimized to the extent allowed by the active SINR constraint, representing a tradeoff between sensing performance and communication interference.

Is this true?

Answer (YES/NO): NO